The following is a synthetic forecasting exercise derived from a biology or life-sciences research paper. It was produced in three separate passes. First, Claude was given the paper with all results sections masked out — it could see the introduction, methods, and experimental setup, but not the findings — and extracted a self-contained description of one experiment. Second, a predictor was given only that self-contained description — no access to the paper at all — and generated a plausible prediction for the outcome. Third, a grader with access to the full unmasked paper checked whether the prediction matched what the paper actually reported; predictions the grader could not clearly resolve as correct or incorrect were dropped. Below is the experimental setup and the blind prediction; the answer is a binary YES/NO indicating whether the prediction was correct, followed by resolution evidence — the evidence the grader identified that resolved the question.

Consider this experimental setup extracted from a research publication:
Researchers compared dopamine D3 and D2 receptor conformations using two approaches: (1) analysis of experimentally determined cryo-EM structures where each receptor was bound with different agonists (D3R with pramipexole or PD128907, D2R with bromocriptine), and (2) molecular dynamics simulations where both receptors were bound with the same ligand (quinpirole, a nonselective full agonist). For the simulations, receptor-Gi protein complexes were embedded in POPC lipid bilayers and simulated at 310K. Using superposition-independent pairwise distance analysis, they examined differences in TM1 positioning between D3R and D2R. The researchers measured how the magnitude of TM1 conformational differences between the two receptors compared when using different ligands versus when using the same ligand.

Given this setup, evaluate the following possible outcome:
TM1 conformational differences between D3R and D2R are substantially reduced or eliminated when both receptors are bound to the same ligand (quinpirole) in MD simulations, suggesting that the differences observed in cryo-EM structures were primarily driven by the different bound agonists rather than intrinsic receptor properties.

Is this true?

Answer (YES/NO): NO